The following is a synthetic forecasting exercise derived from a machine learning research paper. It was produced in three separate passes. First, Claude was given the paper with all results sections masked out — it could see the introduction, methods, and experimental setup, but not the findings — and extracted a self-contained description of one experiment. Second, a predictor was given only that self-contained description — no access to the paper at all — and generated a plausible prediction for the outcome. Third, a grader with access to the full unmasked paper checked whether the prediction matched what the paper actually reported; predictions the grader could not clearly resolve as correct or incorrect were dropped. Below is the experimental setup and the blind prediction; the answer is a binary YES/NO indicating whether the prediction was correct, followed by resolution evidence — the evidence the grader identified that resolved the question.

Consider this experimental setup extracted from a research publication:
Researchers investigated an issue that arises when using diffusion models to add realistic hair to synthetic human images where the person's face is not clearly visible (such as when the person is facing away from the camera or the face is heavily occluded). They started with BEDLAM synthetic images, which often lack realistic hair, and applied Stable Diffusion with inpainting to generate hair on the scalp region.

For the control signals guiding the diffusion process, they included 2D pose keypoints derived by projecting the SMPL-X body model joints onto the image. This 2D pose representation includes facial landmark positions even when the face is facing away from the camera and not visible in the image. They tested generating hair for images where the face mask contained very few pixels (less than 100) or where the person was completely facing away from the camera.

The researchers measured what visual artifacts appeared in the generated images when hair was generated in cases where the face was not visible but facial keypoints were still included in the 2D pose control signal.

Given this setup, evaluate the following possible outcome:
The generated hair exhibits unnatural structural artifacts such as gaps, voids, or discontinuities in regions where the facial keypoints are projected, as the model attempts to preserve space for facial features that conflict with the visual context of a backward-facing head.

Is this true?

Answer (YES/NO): NO